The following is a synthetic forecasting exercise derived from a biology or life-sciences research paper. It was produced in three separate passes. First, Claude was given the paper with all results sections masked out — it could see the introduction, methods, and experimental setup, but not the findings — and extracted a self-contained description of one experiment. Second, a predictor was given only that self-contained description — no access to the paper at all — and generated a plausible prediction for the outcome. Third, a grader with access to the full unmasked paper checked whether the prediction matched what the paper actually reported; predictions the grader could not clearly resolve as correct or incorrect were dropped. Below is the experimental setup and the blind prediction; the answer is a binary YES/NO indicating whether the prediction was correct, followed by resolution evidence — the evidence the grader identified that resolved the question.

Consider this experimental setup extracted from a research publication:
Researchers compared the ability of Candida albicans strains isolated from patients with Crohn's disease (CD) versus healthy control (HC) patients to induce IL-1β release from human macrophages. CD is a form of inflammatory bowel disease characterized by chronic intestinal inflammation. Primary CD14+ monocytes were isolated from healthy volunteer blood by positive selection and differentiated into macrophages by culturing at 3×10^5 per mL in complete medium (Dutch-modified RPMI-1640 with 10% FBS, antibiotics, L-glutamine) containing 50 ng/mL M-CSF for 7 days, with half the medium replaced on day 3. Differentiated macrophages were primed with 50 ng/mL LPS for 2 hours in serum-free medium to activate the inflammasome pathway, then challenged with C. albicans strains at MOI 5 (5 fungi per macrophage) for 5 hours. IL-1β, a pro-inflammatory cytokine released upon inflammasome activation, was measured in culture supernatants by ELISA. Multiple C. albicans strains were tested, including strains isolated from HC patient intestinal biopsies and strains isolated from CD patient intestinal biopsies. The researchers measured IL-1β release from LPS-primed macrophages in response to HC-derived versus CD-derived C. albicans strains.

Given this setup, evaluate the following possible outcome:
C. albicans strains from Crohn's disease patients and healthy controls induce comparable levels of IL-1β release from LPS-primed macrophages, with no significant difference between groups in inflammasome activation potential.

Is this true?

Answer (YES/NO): NO